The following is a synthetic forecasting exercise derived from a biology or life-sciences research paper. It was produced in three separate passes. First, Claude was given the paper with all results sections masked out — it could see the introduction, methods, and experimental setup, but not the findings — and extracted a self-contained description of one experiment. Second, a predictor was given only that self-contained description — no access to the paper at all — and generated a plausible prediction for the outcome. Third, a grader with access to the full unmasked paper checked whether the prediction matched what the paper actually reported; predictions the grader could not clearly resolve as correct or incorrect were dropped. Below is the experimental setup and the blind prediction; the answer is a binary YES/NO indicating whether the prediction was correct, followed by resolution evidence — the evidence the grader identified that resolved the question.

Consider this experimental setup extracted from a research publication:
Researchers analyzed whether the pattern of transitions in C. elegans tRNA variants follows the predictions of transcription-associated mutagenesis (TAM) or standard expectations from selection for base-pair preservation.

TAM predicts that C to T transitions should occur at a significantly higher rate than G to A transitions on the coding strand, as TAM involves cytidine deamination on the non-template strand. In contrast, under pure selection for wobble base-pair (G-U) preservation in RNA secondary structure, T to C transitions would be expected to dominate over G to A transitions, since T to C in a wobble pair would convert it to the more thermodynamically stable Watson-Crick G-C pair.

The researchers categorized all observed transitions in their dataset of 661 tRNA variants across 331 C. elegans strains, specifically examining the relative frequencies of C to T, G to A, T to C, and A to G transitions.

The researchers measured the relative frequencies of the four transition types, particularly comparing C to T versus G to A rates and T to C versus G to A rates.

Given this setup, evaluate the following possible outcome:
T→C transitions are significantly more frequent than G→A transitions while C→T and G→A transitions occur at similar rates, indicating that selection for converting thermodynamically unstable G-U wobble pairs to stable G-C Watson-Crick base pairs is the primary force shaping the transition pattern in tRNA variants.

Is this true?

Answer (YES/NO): NO